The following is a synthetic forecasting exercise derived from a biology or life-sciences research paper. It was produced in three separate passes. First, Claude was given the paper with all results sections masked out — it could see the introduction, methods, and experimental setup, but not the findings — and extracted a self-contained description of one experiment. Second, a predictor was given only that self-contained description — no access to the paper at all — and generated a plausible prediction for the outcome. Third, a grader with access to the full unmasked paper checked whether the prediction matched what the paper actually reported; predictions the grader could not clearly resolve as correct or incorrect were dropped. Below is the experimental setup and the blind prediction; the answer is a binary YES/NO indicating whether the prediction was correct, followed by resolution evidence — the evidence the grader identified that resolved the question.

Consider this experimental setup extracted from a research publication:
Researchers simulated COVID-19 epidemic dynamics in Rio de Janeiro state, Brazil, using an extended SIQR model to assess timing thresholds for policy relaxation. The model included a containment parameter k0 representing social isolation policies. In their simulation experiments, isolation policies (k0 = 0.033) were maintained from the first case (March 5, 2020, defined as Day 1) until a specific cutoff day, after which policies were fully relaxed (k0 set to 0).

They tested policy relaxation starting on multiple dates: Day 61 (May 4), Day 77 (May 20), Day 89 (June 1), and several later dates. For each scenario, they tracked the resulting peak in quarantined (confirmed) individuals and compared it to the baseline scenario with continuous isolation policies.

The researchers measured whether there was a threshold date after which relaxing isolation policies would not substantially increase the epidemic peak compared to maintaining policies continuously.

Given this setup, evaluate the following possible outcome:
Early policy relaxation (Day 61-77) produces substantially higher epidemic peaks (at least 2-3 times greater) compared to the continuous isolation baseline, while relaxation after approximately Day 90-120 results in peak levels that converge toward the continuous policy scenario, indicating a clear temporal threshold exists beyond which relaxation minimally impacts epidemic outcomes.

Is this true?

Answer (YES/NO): NO